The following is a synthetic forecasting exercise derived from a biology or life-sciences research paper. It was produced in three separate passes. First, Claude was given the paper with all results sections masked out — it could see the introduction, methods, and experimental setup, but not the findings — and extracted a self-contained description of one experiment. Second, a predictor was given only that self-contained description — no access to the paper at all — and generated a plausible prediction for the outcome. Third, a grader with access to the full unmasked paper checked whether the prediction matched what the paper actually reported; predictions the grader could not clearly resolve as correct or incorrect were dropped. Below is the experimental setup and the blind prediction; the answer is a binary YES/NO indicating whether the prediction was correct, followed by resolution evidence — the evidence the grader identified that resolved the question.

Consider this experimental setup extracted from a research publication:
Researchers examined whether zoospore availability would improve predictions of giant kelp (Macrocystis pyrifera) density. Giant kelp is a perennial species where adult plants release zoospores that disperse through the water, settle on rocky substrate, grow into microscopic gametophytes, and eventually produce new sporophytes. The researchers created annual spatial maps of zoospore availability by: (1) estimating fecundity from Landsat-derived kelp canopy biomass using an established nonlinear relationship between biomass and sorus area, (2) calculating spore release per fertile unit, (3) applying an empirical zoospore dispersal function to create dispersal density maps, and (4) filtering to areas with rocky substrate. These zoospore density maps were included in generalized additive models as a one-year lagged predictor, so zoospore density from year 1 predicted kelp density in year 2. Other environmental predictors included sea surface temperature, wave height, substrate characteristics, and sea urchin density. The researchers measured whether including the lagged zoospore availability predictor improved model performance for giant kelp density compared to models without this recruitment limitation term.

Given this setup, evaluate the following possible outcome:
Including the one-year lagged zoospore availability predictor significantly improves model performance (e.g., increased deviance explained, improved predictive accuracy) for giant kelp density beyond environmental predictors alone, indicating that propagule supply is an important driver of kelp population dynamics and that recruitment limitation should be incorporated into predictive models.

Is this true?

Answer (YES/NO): YES